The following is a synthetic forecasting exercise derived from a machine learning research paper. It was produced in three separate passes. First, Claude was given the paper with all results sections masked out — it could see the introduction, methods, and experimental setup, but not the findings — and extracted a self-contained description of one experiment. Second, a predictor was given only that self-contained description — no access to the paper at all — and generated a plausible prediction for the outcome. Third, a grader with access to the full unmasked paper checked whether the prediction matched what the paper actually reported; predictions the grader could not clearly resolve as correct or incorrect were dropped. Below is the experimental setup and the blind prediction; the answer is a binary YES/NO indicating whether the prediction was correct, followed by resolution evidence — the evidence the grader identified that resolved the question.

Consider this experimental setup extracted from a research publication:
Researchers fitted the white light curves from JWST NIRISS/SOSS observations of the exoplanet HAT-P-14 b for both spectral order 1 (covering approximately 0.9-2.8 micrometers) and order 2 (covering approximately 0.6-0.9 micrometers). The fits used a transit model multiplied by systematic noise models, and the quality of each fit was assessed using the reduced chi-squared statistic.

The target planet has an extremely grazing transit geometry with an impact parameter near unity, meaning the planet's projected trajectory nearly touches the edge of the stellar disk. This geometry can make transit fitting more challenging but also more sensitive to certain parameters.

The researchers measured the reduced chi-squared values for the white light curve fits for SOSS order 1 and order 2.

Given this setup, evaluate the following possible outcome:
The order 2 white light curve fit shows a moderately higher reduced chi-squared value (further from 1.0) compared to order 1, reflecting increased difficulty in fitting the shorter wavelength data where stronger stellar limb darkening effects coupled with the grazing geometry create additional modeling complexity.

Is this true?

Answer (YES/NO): NO